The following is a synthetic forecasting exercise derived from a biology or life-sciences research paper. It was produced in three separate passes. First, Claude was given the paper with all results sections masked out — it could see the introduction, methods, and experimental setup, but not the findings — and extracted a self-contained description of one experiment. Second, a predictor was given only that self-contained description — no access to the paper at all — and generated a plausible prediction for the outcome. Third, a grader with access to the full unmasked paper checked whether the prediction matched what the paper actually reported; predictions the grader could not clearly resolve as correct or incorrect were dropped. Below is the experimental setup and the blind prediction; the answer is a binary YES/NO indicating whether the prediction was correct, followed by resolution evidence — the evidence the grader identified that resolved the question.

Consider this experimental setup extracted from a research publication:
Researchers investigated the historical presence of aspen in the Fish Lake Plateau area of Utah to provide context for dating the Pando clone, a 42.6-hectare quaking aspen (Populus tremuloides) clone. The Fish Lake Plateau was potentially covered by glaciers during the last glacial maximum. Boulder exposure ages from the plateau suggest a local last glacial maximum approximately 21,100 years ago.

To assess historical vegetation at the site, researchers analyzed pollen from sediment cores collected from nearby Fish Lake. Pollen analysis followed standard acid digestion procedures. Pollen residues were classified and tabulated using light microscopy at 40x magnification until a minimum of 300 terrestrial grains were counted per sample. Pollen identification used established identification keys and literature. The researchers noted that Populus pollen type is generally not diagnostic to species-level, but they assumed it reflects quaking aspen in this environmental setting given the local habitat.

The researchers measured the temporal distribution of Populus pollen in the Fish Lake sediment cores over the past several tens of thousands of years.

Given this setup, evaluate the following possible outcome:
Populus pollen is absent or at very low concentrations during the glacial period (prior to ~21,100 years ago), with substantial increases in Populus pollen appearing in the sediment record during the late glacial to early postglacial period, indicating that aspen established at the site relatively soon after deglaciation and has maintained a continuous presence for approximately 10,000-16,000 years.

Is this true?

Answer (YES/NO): NO